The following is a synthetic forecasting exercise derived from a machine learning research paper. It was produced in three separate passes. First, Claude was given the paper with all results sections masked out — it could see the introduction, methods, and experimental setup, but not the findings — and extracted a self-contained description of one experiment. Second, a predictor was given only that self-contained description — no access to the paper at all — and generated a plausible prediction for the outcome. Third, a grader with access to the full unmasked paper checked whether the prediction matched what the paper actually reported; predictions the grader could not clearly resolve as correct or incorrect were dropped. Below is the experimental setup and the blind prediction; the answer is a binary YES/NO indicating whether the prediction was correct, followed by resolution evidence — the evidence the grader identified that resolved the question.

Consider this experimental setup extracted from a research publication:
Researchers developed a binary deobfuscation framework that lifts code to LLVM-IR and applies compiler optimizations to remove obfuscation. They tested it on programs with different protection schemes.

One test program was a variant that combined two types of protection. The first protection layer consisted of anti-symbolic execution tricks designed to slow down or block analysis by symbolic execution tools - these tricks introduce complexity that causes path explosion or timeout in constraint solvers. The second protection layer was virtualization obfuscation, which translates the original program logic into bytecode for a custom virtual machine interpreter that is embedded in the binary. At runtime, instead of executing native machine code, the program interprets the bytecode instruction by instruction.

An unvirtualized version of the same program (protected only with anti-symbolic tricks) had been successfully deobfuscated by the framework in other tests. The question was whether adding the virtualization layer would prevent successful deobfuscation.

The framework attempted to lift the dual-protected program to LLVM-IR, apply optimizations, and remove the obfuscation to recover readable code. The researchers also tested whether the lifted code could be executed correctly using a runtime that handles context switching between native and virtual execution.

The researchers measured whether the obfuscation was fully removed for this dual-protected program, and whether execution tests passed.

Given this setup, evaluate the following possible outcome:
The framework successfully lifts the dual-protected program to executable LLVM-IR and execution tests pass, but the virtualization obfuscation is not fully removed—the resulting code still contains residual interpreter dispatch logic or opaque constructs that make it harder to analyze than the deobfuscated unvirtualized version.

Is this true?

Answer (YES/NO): YES